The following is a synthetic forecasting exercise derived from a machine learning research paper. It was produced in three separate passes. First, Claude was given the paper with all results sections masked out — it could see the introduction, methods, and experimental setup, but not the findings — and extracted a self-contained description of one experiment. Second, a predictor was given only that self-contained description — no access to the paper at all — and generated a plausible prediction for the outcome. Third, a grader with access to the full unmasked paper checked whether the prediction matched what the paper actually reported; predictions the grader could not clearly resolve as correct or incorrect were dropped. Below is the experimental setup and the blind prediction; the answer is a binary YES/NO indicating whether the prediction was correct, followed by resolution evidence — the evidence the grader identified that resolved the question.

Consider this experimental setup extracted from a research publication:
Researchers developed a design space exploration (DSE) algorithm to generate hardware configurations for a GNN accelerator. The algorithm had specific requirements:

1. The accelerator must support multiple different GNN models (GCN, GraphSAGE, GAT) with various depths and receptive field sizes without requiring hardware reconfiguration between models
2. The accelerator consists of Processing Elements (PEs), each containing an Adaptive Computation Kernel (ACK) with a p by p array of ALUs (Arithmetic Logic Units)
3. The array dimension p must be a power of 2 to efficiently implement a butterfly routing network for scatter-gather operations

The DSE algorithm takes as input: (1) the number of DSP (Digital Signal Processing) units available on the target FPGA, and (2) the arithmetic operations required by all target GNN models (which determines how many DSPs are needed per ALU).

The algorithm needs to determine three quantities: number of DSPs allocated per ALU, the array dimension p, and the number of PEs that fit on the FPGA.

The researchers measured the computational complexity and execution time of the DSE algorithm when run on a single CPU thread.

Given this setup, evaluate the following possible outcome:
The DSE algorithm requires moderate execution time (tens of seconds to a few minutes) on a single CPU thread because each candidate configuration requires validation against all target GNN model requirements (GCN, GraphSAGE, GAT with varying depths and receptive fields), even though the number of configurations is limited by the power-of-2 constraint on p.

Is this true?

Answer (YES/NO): NO